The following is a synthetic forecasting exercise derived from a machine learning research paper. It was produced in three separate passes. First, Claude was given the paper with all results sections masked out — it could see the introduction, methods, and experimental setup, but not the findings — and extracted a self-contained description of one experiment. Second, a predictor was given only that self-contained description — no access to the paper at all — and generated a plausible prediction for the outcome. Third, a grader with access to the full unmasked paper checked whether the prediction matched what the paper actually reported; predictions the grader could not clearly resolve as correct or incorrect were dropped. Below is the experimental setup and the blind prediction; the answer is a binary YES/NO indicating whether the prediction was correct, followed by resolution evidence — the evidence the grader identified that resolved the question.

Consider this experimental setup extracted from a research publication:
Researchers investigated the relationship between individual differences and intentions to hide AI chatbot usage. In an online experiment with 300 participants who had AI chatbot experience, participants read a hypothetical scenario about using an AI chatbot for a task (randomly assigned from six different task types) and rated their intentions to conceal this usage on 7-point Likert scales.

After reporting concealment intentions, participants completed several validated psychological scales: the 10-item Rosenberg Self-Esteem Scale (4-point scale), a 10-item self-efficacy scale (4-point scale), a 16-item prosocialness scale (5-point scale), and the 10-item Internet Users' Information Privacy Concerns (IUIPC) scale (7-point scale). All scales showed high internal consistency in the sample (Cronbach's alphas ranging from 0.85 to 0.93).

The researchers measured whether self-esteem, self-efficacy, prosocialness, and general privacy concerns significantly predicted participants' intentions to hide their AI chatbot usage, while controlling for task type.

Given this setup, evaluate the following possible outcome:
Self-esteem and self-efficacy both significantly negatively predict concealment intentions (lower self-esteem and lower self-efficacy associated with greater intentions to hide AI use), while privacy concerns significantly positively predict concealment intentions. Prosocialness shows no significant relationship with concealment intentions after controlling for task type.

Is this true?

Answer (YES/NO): NO